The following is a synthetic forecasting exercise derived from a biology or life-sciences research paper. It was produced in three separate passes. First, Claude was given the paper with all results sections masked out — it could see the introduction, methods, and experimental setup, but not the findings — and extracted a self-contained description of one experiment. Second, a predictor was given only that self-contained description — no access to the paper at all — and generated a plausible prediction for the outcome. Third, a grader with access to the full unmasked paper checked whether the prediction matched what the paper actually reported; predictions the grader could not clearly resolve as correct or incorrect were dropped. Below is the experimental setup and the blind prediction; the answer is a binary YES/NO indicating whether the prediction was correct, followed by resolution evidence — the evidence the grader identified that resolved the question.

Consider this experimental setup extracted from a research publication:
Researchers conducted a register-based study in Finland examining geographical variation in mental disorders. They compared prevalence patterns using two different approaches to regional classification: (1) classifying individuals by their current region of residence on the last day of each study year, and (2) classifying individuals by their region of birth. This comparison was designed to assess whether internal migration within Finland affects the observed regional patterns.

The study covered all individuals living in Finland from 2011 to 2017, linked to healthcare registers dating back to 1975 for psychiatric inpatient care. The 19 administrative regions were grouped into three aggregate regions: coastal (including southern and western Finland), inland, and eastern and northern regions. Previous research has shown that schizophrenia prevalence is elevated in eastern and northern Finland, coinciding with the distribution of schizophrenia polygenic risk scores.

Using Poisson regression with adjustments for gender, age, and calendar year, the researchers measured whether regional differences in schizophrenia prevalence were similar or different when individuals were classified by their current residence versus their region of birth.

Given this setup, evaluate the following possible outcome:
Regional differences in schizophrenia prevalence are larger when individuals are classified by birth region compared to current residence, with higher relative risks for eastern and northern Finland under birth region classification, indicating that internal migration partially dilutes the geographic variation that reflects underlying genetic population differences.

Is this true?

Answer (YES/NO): NO